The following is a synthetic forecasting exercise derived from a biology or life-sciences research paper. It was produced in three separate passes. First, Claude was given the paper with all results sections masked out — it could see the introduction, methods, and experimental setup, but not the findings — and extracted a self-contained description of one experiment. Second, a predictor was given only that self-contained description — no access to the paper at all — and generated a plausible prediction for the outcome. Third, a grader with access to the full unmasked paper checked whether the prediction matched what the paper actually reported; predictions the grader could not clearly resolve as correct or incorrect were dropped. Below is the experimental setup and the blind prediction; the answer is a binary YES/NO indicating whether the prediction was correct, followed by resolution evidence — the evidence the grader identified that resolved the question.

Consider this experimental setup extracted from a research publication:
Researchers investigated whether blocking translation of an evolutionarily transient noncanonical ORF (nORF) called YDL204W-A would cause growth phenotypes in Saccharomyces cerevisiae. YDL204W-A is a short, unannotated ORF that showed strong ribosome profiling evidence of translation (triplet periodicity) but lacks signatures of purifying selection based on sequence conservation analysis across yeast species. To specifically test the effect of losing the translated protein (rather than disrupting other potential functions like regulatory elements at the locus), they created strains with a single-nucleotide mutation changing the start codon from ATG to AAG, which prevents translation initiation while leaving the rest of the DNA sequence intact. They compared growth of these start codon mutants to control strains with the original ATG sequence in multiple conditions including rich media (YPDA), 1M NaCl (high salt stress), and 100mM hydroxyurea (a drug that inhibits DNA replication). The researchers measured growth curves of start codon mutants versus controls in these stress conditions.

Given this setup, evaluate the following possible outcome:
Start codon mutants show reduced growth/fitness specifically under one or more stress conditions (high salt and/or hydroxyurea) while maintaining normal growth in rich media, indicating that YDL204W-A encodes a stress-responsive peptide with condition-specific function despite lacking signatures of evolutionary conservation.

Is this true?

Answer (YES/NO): NO